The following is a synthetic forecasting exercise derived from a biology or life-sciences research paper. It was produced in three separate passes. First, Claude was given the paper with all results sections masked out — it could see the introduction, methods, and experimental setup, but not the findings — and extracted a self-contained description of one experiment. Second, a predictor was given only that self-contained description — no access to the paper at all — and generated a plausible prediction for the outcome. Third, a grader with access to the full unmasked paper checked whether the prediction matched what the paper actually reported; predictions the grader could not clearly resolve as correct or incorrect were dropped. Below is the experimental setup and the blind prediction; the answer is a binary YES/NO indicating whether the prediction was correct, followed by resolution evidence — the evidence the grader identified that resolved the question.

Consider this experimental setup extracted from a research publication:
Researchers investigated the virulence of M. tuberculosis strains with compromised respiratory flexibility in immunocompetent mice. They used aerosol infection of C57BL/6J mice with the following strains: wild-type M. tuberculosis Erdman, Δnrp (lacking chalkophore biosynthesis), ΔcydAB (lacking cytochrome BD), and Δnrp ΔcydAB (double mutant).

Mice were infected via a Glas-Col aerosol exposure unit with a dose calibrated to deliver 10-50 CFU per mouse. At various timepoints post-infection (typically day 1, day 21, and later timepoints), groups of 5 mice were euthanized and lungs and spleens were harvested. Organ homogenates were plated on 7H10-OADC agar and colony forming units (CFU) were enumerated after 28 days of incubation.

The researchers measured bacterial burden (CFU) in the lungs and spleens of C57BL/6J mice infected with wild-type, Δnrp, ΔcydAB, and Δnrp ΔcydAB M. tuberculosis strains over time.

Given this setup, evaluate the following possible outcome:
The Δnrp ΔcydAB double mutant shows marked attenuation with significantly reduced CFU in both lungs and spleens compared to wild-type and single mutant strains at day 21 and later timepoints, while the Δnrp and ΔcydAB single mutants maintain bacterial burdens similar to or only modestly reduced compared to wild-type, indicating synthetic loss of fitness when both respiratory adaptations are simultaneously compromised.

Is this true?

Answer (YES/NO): YES